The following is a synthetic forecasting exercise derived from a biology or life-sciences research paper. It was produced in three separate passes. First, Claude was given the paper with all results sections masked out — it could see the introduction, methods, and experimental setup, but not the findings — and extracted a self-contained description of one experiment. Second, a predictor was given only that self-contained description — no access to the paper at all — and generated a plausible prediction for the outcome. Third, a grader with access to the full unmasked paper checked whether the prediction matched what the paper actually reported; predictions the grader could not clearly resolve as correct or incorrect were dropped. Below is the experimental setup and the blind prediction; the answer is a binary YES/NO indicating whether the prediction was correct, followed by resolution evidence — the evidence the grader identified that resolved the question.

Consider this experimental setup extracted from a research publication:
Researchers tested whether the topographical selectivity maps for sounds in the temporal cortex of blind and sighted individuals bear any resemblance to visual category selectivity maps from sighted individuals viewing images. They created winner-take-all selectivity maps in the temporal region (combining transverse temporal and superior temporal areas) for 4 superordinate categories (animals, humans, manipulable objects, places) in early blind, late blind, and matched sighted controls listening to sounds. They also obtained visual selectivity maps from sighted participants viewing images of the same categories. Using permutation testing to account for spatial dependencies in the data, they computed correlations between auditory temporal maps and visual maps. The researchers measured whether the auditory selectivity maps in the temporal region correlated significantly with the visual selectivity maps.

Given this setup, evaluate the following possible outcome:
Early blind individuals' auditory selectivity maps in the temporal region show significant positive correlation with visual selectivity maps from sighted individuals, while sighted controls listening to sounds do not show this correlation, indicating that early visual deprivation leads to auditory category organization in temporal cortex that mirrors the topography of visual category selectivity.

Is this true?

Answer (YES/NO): NO